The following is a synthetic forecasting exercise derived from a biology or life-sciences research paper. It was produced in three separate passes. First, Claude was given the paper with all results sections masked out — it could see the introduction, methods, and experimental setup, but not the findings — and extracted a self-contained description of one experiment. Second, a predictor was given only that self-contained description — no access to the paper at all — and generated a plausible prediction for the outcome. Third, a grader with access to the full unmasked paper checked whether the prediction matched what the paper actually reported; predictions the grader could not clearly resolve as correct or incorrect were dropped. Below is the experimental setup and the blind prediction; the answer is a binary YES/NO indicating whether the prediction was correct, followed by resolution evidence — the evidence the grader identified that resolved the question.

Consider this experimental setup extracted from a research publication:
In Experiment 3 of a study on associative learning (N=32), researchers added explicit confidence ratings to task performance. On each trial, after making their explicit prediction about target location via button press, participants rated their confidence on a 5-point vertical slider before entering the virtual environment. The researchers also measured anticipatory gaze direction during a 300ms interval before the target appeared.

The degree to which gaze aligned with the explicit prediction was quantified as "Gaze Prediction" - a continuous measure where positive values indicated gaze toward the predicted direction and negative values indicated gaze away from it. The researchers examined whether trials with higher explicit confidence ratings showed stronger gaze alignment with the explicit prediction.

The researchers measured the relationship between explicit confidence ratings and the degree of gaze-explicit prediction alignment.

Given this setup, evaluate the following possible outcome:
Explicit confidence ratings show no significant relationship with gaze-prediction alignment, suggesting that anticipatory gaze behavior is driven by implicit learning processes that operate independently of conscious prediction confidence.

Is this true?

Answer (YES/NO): NO